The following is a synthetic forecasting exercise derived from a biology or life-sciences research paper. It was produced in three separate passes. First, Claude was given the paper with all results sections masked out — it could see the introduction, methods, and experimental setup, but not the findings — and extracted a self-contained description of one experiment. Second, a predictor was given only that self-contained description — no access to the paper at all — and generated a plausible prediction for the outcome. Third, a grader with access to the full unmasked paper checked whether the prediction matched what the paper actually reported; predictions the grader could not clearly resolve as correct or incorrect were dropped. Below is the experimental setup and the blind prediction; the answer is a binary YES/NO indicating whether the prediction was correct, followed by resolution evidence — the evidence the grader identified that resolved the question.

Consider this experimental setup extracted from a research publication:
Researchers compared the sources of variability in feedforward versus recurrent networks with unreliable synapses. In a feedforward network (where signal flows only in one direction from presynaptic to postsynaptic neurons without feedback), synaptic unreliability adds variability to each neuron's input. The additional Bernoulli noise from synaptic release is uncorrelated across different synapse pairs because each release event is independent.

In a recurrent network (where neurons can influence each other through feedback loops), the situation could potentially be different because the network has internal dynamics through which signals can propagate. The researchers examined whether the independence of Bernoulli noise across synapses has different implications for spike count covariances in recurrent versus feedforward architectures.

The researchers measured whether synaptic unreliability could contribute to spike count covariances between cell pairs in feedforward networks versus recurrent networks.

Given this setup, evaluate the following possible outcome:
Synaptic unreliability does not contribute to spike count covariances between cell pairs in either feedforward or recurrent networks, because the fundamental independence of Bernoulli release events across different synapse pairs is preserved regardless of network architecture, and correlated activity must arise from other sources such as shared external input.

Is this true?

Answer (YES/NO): NO